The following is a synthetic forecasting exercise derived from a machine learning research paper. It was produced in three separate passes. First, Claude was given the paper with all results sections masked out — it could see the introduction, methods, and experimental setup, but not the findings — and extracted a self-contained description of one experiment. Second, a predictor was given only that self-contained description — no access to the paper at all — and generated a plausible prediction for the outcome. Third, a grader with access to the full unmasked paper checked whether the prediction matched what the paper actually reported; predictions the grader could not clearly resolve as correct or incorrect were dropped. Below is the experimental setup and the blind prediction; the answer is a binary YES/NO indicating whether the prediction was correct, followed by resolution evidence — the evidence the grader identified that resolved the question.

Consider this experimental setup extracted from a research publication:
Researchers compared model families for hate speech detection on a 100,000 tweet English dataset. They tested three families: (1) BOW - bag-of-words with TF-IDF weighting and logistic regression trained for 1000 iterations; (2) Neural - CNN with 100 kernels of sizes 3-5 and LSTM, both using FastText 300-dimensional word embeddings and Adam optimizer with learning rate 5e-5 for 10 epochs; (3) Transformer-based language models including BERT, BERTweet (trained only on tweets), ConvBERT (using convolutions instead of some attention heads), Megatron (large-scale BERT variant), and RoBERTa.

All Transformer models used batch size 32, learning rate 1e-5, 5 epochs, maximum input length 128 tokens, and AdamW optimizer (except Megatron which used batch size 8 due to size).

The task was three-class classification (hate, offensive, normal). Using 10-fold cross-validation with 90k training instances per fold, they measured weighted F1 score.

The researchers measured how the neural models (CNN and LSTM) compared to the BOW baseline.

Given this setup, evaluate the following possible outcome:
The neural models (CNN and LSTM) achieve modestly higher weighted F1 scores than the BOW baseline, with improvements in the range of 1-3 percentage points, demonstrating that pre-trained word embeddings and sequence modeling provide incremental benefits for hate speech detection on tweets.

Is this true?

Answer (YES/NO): NO